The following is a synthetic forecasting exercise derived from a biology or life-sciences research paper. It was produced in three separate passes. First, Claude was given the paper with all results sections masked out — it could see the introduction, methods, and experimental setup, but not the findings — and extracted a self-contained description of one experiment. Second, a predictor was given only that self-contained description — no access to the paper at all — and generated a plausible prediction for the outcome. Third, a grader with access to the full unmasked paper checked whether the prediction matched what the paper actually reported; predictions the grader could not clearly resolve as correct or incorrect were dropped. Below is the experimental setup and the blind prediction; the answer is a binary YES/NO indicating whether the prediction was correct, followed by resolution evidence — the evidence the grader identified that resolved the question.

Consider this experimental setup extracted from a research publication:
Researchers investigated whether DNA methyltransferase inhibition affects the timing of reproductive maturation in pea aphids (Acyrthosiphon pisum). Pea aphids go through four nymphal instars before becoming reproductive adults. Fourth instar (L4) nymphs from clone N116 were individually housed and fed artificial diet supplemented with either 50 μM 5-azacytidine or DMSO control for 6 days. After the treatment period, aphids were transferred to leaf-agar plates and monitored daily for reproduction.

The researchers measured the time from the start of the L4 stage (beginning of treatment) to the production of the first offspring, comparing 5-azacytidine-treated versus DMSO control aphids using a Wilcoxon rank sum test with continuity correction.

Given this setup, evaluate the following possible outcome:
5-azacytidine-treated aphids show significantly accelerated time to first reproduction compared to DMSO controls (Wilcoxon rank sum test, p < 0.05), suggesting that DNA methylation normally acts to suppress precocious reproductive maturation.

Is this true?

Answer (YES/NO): NO